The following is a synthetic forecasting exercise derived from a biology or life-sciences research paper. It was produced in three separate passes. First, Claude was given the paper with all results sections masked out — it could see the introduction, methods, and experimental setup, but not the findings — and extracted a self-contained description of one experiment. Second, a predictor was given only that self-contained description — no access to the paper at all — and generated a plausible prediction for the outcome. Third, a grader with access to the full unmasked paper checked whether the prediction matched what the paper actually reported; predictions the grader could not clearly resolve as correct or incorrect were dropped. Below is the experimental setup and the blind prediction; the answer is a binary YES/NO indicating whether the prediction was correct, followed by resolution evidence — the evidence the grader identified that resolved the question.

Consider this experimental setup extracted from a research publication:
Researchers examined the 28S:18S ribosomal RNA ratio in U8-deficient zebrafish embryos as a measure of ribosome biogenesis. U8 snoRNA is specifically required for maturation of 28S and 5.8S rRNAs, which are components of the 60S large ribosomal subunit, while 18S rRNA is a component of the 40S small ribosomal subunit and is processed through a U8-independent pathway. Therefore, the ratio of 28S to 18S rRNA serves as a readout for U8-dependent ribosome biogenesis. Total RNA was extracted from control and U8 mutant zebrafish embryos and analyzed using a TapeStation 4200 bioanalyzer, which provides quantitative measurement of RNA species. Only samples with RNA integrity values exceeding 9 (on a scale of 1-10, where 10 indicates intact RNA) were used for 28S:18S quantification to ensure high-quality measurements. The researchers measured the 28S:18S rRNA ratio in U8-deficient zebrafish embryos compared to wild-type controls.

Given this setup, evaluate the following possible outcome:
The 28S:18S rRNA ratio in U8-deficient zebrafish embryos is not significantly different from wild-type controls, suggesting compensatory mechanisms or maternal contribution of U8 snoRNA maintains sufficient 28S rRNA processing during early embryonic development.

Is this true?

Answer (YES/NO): NO